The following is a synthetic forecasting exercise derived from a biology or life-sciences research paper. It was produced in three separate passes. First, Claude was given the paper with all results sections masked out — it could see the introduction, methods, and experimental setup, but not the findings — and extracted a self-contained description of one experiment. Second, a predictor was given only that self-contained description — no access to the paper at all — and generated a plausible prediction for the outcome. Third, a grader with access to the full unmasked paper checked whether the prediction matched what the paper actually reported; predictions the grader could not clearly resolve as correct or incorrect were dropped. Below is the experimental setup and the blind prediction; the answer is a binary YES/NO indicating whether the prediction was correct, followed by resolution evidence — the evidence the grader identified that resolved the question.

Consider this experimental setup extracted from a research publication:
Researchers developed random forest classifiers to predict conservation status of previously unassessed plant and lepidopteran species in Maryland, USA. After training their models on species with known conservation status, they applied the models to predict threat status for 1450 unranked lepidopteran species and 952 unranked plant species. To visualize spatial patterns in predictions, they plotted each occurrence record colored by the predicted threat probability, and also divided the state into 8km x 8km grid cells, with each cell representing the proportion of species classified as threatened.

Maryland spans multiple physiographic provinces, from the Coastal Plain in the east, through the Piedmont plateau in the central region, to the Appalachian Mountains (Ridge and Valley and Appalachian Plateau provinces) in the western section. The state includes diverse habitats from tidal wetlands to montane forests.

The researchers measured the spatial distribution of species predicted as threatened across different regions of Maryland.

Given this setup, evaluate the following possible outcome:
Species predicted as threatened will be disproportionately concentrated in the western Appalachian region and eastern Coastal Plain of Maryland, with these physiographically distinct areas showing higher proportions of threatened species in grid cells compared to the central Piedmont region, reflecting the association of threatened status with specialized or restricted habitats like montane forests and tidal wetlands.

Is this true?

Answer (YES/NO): NO